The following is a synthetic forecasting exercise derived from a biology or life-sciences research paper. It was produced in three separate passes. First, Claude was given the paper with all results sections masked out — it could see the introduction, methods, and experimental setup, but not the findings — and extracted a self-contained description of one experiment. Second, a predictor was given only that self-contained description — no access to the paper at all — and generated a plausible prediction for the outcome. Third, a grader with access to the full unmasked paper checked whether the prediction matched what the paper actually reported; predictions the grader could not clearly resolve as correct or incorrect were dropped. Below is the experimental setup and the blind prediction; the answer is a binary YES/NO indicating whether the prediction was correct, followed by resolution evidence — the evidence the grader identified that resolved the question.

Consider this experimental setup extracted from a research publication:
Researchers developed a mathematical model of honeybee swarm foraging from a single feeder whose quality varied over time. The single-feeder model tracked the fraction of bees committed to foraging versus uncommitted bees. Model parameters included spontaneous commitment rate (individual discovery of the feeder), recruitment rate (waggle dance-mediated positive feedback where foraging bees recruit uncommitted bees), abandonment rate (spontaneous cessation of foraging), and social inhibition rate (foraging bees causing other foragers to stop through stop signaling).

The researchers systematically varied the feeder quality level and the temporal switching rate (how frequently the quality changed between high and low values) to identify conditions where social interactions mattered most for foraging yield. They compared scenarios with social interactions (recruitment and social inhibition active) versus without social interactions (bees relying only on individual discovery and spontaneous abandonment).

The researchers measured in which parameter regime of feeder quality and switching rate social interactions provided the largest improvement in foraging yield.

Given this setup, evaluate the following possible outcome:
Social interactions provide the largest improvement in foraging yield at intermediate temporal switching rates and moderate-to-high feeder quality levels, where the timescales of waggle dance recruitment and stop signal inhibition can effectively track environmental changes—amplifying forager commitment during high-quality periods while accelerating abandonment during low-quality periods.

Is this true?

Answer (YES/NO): NO